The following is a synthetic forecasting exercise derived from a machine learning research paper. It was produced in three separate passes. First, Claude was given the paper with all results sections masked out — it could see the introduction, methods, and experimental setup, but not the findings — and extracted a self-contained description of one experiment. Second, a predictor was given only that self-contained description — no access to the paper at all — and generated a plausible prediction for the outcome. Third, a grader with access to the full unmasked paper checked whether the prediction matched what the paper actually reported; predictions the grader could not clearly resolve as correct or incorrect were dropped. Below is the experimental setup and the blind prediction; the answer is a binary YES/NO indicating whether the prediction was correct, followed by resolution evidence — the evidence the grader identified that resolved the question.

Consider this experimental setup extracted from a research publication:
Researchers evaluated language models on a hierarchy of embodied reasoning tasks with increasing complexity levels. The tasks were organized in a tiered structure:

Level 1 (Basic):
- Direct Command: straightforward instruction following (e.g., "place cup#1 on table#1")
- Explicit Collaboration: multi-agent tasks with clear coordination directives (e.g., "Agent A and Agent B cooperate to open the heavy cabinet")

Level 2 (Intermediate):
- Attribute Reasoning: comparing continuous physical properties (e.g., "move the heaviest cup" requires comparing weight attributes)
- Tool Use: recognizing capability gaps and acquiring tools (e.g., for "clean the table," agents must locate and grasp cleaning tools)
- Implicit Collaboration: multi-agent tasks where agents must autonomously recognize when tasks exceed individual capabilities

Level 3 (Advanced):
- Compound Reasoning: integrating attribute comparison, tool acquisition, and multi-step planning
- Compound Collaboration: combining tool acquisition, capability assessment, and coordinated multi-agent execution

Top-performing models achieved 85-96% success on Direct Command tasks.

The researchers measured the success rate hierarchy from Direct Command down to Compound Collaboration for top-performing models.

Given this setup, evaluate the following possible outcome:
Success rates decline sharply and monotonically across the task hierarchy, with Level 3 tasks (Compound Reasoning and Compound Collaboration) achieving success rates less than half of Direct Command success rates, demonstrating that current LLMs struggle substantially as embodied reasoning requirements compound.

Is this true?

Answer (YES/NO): NO